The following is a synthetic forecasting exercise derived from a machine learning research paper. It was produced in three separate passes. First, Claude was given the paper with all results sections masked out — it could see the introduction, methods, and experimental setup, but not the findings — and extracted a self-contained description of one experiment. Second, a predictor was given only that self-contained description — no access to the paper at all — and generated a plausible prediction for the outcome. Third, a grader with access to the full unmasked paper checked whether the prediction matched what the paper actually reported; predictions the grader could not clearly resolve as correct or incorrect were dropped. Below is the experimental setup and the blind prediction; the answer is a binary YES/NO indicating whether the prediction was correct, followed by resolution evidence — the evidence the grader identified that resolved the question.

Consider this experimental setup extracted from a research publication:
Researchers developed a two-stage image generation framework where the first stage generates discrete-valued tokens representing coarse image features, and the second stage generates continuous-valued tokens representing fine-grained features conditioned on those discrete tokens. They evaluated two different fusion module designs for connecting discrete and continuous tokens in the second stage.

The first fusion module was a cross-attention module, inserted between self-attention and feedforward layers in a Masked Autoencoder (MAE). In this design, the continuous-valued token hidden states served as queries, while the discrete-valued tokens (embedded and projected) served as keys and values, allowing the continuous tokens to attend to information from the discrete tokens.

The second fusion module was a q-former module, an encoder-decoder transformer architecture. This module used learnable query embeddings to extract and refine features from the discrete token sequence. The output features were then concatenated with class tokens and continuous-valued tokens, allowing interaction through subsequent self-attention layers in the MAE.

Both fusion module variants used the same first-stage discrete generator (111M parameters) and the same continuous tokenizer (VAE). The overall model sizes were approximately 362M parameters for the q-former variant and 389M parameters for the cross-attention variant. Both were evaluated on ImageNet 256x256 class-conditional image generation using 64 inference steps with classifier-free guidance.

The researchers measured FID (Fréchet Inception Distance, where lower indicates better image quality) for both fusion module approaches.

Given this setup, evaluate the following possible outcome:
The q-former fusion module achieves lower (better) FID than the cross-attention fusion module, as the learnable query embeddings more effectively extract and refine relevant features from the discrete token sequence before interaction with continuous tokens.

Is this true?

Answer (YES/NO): YES